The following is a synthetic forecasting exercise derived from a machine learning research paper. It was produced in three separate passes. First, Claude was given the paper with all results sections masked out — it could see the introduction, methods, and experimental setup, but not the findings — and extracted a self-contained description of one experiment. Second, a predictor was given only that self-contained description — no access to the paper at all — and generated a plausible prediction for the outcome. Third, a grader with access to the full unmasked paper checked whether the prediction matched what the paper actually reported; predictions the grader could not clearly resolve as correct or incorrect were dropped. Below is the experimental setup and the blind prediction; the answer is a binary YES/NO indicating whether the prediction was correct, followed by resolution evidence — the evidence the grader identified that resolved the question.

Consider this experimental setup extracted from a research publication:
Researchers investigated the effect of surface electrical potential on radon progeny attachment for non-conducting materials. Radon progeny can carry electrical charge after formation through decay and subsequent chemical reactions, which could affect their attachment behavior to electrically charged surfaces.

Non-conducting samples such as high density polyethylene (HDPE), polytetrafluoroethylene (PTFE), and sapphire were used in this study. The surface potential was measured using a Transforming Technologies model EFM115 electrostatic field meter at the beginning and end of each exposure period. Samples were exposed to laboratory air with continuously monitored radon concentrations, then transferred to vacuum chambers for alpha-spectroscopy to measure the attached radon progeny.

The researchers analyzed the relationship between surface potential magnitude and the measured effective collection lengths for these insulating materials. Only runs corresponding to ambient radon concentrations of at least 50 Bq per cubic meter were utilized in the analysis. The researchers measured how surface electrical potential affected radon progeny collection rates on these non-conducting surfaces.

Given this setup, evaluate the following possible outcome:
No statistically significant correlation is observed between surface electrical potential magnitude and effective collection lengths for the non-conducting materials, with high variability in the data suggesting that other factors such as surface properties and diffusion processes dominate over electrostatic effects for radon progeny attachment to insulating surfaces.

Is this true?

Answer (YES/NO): NO